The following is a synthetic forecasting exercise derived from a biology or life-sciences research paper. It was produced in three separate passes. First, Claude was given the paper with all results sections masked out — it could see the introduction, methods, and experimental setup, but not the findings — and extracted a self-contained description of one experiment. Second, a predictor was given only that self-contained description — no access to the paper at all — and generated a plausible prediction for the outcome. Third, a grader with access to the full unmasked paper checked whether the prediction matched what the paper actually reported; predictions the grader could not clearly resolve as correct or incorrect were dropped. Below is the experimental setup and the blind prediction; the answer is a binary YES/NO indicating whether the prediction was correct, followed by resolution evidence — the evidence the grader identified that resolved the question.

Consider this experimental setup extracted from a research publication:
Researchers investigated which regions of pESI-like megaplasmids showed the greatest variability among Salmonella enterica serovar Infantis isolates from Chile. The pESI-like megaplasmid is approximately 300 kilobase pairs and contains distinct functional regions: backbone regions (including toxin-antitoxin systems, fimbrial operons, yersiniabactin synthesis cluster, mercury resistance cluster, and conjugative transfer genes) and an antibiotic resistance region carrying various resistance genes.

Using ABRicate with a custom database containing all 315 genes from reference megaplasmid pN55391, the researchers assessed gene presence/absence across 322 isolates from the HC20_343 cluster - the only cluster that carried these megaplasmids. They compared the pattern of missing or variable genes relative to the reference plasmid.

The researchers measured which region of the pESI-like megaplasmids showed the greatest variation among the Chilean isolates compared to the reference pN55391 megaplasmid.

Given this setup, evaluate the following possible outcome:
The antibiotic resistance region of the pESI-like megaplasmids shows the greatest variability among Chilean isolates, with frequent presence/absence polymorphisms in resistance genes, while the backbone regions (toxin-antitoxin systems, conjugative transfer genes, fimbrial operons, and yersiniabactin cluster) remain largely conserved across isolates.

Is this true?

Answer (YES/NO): YES